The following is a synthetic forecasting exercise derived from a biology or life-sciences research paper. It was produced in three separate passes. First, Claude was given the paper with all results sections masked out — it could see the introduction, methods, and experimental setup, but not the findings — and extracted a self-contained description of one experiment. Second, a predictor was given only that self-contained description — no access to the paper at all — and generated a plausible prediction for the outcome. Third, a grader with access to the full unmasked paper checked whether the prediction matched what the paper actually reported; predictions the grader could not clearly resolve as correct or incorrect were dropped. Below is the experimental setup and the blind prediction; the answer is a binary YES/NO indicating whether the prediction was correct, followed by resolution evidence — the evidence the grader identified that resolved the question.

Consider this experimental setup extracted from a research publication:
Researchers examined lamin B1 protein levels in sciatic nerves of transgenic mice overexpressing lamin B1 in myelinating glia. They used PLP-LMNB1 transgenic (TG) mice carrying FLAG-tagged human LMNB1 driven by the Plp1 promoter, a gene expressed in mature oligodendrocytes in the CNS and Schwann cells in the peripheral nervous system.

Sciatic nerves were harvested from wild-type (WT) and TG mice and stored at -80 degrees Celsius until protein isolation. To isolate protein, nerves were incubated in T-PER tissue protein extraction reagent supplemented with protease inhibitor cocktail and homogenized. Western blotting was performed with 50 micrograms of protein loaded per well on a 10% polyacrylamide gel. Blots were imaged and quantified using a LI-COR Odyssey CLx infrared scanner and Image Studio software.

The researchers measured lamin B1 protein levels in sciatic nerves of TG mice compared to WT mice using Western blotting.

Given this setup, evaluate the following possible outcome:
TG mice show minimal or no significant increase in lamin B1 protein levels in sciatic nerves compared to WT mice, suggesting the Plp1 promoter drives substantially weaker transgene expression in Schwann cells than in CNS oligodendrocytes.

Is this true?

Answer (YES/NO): NO